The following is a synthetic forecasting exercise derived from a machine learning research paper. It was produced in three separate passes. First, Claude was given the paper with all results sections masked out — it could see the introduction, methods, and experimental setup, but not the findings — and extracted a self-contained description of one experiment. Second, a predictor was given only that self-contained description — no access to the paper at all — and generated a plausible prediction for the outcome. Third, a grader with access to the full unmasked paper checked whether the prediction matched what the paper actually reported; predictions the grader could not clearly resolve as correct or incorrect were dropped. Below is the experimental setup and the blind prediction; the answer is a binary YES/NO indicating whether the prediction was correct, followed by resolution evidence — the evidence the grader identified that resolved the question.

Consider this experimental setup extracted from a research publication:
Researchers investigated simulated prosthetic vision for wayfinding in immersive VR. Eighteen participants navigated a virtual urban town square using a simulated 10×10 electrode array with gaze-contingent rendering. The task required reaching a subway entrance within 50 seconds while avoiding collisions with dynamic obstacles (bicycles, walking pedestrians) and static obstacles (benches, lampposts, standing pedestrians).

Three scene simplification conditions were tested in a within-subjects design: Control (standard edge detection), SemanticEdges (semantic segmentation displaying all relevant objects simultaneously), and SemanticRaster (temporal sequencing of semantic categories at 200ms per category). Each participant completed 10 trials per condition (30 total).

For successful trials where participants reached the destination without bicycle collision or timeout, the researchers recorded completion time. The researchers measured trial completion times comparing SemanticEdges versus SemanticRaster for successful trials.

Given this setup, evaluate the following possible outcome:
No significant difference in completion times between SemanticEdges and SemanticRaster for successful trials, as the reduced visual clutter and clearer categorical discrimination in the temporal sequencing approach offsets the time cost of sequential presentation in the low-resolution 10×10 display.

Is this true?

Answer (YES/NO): YES